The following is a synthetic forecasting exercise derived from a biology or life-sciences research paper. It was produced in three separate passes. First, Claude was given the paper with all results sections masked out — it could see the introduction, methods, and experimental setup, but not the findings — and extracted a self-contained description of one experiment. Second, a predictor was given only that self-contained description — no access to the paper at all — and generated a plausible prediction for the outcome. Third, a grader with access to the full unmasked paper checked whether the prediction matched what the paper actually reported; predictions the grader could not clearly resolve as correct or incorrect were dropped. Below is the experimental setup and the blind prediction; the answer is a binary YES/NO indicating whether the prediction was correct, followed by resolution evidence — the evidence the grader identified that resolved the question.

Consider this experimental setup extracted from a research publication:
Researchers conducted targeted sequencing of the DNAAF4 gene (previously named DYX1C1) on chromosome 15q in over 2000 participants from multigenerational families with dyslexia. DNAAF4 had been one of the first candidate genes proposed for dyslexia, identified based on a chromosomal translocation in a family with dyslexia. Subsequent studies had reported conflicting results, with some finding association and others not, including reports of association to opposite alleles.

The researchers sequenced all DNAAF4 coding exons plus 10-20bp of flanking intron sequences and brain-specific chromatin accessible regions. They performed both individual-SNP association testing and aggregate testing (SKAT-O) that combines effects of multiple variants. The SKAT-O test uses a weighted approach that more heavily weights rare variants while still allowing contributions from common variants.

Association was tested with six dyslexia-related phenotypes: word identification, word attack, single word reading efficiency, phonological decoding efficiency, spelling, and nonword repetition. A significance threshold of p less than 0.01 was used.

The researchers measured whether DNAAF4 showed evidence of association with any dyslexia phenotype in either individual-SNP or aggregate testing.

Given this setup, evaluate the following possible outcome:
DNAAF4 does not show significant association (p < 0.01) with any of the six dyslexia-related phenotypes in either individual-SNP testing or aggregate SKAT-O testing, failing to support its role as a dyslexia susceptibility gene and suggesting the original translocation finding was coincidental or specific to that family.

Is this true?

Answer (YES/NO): YES